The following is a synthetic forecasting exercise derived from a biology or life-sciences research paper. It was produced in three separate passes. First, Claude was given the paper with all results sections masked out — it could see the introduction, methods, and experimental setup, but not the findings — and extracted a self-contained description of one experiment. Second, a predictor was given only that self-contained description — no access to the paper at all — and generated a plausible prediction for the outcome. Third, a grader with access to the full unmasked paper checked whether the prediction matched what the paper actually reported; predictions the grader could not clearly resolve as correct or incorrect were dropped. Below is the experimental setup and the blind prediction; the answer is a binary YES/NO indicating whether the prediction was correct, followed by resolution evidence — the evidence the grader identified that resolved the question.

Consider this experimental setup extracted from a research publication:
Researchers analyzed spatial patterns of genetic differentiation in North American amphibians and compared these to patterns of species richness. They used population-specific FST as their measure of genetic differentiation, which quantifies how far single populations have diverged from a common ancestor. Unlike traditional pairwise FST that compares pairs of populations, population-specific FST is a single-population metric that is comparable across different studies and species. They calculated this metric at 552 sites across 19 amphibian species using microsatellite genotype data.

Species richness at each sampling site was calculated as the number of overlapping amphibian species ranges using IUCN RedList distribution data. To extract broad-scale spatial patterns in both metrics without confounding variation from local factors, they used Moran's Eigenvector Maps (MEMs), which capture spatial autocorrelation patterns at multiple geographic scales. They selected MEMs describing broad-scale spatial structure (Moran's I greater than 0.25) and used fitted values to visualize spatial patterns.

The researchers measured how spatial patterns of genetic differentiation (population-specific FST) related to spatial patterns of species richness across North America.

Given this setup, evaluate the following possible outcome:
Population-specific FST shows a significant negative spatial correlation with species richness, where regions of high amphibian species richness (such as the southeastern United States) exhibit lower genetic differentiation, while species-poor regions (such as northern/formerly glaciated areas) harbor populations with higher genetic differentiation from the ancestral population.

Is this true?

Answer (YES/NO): NO